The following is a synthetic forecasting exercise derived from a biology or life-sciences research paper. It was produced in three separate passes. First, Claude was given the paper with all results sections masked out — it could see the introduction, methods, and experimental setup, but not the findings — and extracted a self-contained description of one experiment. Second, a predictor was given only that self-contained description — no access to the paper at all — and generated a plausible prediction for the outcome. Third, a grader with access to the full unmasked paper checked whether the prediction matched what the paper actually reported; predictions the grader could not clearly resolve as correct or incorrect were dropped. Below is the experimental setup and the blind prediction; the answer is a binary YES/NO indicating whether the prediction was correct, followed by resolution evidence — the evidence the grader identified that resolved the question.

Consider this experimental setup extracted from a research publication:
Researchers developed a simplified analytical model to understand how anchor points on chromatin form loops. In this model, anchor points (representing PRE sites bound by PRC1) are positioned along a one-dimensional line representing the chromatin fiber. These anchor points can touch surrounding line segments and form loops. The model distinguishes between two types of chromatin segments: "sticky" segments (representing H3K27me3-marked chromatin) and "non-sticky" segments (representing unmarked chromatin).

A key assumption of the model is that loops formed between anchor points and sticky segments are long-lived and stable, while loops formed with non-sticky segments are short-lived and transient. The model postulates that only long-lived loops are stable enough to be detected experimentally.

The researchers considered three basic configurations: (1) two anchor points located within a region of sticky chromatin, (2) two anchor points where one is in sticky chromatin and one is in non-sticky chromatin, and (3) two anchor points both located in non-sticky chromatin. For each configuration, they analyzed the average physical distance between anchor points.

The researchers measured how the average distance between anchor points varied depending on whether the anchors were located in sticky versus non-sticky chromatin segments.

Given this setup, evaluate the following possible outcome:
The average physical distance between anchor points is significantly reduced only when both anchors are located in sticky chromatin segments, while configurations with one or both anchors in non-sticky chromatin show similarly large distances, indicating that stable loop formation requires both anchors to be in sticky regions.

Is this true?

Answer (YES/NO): NO